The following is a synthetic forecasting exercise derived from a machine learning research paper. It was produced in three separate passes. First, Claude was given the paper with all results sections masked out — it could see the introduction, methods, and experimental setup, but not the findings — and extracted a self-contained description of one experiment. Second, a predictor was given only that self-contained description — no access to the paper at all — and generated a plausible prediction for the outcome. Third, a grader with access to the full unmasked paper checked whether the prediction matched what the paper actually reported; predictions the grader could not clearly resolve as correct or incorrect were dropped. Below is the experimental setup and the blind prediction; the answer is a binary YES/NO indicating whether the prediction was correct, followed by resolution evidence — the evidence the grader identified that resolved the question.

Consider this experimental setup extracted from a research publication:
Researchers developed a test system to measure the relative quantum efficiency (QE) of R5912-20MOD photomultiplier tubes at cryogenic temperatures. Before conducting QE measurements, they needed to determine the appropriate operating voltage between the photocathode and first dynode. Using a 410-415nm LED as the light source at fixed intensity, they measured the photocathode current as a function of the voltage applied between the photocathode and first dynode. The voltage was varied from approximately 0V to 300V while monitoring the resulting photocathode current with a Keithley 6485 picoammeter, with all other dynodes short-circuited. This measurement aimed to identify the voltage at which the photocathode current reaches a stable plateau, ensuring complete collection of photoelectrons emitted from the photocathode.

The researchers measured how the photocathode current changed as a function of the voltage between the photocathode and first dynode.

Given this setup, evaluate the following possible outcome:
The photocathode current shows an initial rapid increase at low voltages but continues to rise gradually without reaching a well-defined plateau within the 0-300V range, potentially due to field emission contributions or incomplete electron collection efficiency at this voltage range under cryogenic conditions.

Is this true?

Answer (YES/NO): NO